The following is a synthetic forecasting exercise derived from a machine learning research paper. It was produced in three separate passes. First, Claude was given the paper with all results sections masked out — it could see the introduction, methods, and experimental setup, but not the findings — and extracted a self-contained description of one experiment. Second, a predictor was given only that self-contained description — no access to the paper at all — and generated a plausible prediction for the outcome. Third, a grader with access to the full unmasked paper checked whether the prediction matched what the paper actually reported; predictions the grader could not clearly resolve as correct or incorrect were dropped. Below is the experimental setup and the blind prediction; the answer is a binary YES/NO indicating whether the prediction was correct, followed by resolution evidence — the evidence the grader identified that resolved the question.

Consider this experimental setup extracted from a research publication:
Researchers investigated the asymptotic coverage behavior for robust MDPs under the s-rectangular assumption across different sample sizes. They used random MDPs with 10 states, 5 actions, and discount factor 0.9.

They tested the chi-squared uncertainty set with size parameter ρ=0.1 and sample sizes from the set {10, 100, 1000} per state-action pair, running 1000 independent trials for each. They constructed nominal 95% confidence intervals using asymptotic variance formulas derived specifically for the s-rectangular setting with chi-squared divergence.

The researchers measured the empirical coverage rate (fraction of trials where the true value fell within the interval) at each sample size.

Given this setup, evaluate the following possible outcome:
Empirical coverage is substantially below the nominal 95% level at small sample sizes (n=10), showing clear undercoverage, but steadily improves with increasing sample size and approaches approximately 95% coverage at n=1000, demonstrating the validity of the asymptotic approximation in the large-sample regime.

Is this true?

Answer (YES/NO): NO